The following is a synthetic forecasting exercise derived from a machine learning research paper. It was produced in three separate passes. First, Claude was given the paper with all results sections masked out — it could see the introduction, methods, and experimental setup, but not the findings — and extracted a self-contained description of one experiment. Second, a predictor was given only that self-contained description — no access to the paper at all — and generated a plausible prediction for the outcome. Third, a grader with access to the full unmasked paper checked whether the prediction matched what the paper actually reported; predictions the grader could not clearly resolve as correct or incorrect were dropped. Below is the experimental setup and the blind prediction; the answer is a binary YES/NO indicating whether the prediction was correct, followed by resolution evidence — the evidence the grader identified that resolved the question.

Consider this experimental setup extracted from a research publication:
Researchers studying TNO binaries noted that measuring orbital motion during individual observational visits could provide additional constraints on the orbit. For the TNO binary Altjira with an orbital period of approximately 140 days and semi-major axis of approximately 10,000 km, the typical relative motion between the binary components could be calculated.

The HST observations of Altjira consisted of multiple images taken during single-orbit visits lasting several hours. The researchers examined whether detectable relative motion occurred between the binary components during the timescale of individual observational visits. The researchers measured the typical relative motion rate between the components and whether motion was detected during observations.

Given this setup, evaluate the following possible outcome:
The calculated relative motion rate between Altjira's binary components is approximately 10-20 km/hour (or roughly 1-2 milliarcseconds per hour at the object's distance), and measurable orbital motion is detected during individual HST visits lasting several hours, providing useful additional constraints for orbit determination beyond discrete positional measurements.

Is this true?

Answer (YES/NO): NO